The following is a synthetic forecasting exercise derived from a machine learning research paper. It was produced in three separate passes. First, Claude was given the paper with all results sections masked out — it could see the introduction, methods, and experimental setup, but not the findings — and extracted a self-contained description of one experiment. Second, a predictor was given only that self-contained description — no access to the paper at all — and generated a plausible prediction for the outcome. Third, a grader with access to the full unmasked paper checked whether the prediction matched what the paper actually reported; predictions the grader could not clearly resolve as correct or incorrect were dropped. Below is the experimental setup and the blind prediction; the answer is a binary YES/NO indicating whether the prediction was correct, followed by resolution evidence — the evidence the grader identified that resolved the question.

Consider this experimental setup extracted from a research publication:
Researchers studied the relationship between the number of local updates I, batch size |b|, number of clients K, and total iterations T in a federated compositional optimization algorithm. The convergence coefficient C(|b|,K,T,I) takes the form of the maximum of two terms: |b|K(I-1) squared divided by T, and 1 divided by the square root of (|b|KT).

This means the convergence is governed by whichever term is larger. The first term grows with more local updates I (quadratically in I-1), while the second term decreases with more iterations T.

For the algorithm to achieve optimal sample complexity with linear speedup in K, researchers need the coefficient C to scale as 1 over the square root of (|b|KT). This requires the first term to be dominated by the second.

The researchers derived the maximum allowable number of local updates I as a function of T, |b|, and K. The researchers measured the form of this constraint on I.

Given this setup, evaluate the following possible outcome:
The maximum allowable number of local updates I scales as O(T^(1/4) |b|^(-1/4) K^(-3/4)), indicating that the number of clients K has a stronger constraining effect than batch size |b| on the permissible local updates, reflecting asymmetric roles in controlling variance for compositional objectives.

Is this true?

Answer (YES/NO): NO